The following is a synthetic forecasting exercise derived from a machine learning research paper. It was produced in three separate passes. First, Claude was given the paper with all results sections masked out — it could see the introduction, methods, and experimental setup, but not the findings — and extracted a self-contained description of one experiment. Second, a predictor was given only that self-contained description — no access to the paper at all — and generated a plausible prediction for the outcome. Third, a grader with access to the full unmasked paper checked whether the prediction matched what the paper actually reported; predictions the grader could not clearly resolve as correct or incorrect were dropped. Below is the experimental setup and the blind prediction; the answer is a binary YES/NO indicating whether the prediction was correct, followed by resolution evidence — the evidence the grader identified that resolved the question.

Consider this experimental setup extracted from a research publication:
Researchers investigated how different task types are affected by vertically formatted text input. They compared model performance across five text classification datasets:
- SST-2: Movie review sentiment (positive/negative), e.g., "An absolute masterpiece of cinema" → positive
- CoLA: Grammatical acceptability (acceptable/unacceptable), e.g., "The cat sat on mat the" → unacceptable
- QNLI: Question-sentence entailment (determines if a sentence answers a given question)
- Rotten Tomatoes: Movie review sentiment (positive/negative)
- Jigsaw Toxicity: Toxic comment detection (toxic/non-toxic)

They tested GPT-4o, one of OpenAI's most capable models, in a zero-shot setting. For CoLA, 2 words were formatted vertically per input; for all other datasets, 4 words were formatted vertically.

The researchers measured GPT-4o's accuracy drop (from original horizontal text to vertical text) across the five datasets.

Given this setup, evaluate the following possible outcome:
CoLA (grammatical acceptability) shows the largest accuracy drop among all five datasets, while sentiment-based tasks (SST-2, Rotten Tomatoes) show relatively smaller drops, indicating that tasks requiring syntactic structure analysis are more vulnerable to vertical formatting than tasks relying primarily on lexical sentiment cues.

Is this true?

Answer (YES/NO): YES